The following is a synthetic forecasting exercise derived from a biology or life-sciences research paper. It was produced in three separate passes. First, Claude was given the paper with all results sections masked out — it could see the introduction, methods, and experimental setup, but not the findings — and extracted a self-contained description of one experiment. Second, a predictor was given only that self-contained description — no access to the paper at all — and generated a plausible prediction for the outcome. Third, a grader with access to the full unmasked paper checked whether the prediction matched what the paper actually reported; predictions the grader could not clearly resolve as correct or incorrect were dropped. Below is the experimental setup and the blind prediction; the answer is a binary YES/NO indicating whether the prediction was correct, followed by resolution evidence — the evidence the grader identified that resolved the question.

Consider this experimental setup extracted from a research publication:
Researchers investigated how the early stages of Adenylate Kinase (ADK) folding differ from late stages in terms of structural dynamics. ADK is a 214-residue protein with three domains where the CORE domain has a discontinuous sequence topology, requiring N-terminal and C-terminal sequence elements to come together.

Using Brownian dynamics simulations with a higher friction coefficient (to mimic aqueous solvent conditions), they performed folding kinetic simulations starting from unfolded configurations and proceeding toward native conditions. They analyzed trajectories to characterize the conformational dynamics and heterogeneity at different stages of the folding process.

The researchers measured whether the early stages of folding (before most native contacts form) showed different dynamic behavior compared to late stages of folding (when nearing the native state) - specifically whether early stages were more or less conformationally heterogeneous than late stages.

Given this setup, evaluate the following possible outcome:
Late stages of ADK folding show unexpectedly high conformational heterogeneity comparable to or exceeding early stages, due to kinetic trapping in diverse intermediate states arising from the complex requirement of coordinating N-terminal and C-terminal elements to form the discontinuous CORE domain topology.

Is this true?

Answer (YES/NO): NO